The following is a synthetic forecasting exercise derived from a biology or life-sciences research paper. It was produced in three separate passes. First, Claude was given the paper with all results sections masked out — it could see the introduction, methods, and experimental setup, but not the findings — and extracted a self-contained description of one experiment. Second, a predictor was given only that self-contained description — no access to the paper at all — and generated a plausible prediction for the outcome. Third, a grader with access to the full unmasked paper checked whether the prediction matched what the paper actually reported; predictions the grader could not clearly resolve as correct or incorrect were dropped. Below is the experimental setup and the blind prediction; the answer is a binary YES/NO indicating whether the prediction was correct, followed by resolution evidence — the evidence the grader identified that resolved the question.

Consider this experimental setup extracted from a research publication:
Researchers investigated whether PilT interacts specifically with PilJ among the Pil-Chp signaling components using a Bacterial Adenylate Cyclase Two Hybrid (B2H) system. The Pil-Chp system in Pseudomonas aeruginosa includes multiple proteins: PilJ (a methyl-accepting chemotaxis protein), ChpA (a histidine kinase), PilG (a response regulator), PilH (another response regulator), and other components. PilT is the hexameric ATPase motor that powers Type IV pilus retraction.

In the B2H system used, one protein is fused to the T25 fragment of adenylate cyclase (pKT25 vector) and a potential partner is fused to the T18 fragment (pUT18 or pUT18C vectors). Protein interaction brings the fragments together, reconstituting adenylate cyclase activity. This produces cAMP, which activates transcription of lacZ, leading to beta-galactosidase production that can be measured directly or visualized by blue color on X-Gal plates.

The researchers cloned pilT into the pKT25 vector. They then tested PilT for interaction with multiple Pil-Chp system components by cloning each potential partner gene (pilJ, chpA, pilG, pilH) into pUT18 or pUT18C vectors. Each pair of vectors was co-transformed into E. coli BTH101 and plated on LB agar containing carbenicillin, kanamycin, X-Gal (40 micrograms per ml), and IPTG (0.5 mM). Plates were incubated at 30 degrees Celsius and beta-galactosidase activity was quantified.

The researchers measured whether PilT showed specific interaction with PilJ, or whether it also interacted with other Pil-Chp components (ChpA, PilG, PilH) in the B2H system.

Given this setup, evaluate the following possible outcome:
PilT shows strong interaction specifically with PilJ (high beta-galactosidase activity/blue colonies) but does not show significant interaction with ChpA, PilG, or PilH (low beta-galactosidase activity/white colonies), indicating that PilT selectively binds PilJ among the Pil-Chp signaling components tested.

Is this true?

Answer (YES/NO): YES